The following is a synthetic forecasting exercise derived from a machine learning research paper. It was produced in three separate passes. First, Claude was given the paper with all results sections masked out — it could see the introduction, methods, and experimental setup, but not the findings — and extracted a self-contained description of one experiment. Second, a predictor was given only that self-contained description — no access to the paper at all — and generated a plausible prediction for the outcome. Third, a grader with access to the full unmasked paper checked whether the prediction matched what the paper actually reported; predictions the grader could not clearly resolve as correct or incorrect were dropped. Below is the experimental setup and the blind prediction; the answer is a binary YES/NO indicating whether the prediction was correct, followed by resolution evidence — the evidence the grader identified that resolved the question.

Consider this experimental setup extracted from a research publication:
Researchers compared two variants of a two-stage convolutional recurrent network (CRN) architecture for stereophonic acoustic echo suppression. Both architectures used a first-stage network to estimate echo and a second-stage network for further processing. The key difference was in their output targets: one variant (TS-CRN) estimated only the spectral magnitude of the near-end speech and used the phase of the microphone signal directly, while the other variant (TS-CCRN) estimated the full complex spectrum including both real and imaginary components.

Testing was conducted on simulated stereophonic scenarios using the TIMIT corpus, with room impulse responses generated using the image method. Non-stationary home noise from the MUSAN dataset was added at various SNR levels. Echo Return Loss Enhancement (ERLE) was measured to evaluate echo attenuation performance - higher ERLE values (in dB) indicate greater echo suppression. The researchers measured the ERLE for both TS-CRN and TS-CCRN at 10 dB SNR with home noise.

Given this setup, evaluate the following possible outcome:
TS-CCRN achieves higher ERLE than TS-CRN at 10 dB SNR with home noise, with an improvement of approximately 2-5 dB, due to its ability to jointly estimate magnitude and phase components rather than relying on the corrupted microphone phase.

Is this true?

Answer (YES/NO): NO